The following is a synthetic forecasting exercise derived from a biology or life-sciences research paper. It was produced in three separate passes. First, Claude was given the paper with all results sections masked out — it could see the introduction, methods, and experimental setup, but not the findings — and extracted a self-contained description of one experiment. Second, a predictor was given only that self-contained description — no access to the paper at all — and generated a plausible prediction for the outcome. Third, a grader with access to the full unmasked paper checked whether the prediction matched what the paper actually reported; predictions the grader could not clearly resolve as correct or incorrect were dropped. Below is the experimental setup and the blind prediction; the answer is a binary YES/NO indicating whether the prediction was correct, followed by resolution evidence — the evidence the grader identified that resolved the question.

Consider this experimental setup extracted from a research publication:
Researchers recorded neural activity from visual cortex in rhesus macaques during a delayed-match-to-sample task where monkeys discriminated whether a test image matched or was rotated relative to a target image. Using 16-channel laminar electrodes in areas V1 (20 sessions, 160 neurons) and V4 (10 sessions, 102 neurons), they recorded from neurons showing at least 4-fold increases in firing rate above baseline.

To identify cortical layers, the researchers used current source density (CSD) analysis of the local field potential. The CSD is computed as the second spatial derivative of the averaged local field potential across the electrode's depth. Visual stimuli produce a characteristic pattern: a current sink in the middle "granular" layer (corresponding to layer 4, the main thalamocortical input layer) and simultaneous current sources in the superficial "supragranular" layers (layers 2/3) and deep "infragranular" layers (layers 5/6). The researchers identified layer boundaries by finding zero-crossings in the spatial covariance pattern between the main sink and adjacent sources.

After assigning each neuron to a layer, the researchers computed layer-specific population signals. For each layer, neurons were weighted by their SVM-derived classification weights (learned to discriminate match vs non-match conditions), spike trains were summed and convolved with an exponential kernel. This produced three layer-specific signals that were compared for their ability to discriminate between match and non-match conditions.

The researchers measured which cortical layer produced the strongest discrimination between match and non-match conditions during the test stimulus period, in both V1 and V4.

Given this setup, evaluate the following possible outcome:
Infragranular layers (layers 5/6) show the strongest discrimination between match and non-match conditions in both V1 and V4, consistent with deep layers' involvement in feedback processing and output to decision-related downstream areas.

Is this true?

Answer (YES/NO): NO